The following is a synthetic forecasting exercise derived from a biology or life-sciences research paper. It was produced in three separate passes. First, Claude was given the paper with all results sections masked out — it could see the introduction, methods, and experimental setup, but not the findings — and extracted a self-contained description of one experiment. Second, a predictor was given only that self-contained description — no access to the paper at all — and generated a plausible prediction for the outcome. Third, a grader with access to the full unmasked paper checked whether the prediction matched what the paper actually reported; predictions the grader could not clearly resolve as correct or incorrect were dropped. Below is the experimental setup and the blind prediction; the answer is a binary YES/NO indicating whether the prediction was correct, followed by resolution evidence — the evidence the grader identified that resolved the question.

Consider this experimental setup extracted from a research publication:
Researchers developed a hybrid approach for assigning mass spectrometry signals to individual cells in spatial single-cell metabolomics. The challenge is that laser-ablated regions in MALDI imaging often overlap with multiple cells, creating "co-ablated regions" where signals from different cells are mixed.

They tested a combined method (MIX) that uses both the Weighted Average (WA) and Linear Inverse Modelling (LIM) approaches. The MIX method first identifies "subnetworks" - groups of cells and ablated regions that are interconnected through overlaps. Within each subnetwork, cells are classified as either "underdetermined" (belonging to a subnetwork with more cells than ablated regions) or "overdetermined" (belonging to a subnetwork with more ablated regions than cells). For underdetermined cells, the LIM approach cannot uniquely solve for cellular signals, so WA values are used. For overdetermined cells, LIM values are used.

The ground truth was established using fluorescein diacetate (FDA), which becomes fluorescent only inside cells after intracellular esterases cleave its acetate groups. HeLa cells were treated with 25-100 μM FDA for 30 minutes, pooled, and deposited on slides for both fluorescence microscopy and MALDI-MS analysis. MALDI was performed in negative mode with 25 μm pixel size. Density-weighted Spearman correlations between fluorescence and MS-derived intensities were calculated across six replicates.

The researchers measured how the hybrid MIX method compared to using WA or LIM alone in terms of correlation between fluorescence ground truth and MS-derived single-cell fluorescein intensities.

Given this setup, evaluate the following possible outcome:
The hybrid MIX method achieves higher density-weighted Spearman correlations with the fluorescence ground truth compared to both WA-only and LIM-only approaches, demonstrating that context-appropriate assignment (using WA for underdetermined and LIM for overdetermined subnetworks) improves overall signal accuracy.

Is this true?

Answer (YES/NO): NO